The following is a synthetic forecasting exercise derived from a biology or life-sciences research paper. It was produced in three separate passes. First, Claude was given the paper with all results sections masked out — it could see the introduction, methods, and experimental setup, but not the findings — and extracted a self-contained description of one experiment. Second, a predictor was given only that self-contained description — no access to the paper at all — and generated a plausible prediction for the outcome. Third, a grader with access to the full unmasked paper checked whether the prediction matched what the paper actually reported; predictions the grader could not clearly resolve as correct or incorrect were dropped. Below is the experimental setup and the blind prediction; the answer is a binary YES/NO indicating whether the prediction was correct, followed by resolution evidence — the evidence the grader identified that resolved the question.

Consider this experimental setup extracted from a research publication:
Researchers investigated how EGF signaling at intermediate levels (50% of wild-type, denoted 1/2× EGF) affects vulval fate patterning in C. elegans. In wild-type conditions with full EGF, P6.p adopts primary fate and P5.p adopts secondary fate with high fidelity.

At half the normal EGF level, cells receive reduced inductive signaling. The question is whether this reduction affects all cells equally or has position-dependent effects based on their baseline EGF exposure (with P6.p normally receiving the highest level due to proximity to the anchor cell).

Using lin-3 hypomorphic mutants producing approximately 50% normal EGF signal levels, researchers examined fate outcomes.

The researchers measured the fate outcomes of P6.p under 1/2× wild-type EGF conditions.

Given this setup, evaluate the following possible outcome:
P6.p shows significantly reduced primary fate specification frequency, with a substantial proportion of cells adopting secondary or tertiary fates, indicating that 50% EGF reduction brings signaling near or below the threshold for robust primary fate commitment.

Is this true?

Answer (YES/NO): NO